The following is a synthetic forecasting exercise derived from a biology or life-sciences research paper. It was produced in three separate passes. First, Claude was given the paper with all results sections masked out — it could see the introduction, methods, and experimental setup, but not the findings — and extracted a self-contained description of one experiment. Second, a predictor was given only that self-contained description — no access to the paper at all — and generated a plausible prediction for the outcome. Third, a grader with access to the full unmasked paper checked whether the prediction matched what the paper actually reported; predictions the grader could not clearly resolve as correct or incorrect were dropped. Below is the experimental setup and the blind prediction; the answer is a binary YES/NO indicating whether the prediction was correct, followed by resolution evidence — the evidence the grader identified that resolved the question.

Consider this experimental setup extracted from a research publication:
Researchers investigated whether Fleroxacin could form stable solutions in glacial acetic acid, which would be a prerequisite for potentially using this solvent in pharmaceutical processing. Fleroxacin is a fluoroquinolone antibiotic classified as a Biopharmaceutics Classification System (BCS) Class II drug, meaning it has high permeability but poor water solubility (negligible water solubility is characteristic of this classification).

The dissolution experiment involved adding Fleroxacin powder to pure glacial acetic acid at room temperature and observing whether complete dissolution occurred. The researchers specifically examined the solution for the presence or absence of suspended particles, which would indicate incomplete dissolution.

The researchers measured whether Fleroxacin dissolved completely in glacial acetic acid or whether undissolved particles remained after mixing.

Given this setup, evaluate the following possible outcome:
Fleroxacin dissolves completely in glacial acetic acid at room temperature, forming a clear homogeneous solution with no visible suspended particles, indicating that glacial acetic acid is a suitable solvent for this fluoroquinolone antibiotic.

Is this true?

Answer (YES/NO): YES